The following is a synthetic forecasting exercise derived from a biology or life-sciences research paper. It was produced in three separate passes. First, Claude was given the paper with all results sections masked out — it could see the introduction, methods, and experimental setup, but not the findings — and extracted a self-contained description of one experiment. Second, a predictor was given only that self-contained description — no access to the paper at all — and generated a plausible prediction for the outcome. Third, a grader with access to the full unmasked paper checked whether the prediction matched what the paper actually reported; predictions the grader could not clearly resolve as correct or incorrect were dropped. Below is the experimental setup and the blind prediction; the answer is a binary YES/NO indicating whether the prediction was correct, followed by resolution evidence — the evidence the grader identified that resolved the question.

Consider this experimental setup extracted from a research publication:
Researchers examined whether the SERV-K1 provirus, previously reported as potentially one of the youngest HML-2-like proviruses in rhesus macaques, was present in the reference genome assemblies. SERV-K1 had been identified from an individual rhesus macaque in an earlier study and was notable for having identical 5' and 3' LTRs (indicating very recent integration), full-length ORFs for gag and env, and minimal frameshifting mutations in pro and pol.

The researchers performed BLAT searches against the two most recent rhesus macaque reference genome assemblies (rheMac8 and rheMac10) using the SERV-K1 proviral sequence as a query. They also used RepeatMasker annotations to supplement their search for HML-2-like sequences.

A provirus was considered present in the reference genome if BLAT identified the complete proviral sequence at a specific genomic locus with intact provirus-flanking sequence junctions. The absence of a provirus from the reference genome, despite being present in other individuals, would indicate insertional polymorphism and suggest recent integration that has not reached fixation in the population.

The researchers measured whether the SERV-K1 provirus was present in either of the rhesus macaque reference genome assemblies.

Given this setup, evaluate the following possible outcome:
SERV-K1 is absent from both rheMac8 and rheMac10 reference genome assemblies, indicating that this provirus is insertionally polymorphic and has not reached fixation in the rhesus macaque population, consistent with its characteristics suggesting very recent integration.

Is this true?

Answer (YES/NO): YES